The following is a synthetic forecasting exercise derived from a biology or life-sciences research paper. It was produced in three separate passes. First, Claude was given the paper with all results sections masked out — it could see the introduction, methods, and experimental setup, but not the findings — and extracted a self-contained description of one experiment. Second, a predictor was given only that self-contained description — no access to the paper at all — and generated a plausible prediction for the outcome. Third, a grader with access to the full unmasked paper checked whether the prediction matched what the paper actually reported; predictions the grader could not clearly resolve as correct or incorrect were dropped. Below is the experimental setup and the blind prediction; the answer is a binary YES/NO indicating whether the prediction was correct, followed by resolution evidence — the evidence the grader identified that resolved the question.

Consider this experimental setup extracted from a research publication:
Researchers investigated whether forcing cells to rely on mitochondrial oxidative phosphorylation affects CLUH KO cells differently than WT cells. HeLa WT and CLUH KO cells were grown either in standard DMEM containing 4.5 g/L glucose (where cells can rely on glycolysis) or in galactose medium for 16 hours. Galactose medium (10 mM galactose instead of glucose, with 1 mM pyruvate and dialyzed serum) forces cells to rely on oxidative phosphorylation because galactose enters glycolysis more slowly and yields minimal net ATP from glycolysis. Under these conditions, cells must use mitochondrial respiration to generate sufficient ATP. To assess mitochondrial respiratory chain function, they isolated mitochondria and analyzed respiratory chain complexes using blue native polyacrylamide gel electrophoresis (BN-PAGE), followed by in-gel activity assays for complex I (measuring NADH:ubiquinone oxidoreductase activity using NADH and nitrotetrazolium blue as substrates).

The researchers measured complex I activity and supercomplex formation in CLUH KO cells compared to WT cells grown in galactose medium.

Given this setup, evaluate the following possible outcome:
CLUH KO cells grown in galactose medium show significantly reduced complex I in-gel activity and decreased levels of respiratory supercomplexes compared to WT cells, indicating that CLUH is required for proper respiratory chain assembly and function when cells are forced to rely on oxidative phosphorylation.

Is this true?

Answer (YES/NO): YES